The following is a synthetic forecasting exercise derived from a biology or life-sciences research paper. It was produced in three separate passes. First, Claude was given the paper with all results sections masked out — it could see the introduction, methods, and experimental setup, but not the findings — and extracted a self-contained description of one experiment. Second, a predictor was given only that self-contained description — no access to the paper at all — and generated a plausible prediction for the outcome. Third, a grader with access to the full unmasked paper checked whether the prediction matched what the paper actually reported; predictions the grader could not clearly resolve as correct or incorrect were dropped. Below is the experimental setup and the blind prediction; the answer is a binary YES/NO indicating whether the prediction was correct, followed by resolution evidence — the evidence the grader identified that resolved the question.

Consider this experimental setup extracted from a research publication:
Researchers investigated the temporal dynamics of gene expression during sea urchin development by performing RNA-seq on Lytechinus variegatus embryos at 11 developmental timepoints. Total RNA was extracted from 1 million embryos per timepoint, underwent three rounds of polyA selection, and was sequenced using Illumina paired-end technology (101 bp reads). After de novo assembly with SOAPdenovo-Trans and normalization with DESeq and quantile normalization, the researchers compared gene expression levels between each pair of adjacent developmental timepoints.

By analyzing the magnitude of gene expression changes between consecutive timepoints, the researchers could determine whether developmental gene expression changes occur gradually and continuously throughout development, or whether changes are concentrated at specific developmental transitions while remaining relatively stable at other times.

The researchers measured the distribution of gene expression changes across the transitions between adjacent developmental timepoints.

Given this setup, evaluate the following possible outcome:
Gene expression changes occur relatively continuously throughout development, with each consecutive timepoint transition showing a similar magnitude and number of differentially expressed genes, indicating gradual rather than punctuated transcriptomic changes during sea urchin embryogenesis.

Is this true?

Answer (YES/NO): NO